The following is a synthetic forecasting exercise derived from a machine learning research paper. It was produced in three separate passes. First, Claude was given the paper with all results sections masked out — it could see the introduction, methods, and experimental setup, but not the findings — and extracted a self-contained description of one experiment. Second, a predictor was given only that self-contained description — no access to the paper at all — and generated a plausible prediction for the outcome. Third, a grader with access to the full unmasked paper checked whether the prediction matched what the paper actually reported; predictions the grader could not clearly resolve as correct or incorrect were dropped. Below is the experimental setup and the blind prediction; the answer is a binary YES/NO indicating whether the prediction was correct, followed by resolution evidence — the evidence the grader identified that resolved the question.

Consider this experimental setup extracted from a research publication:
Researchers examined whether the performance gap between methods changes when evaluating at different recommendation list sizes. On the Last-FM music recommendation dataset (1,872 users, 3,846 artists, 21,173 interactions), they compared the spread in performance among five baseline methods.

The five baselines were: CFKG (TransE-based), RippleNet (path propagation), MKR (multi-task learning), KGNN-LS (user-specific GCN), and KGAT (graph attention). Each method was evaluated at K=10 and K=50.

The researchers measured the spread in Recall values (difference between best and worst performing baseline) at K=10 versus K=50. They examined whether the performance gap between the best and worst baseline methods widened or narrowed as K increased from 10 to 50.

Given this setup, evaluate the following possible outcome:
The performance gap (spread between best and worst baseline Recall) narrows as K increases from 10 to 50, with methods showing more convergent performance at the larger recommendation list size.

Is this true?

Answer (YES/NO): NO